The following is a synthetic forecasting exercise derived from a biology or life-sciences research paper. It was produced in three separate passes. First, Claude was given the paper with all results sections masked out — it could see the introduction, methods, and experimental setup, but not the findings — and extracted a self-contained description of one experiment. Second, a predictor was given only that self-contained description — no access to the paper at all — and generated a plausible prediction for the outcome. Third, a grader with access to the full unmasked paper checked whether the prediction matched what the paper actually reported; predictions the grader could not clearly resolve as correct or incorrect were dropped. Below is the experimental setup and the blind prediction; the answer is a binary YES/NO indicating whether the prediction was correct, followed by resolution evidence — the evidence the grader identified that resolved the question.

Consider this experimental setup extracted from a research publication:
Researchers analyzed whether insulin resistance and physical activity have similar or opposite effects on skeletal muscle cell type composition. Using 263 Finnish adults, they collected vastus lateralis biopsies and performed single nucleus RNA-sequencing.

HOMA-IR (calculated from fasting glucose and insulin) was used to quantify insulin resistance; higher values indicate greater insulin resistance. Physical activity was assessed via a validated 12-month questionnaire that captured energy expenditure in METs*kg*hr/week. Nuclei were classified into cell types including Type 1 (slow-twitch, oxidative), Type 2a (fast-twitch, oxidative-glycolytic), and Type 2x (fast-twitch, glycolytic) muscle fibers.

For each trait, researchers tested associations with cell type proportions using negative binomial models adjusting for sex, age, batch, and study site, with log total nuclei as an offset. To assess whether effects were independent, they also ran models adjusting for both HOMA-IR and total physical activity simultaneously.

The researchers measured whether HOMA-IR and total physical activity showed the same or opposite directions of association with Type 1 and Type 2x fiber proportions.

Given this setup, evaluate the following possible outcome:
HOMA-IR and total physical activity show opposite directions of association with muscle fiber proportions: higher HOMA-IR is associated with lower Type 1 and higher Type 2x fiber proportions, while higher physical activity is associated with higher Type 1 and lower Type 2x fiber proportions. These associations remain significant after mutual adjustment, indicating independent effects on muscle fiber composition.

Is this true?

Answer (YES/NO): YES